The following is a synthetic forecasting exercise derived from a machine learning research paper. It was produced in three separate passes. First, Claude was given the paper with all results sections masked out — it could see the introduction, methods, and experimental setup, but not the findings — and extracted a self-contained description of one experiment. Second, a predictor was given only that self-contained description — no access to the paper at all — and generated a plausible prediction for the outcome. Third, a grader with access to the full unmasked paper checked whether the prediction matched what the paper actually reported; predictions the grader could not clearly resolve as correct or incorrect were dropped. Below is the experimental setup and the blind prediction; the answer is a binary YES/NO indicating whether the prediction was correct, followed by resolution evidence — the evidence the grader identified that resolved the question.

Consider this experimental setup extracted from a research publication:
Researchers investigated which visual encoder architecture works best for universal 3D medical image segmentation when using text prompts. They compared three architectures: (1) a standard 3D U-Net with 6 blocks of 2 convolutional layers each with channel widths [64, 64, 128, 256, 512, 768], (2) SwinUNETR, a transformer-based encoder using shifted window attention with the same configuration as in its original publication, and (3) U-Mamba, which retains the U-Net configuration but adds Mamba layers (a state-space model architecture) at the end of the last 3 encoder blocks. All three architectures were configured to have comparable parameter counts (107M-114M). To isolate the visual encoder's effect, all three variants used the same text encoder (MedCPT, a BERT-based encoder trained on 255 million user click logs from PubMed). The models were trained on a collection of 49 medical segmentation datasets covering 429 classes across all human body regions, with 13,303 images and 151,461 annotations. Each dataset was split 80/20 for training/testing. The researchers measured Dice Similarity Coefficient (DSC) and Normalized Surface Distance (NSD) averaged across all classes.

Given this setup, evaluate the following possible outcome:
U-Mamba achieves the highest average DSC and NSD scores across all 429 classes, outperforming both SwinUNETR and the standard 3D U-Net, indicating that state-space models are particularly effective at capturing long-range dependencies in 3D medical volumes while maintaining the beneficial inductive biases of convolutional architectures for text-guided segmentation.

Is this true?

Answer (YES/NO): NO